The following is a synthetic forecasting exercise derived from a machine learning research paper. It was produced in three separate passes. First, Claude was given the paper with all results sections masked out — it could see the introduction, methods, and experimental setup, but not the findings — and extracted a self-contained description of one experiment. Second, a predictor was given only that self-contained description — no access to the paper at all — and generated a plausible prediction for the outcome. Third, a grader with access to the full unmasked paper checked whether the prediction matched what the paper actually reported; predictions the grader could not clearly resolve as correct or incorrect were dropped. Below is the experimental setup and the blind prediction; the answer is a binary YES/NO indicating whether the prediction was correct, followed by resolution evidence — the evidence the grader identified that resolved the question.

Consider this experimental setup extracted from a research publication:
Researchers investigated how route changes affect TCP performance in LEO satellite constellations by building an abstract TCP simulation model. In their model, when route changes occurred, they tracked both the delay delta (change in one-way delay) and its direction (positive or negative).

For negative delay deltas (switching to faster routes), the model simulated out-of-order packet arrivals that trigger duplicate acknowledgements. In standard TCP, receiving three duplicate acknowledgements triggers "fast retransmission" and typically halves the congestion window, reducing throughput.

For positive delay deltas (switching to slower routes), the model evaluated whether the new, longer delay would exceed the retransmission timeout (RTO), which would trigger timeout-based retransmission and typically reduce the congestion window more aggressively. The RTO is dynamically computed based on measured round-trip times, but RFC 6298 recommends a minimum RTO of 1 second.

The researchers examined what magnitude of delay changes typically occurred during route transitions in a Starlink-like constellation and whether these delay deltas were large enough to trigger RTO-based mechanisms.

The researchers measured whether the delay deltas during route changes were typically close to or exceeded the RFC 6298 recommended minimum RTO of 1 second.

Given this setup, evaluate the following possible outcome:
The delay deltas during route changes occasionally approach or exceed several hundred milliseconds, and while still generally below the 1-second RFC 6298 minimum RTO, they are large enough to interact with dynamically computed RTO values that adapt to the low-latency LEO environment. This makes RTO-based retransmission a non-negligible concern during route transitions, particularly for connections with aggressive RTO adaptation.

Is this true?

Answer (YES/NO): NO